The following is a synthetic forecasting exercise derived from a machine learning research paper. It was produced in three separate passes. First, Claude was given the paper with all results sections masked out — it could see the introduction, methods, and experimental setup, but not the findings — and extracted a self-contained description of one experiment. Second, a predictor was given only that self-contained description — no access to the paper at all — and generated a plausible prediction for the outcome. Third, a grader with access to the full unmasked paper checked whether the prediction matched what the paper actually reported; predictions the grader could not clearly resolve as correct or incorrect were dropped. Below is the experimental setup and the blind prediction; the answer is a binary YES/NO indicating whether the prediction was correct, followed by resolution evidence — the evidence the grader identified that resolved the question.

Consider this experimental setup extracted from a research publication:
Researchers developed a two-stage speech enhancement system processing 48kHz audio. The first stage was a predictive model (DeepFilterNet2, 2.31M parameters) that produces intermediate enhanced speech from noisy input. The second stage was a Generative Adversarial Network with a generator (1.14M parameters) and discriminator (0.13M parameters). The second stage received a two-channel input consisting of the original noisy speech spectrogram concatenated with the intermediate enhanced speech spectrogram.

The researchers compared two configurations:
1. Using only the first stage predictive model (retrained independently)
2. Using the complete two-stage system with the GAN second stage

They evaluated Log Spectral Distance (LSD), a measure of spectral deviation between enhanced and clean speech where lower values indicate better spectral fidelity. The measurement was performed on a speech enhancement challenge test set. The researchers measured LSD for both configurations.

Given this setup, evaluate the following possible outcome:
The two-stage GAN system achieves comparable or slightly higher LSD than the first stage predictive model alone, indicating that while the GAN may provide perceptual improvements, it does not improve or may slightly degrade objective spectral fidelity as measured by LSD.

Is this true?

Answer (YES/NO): NO